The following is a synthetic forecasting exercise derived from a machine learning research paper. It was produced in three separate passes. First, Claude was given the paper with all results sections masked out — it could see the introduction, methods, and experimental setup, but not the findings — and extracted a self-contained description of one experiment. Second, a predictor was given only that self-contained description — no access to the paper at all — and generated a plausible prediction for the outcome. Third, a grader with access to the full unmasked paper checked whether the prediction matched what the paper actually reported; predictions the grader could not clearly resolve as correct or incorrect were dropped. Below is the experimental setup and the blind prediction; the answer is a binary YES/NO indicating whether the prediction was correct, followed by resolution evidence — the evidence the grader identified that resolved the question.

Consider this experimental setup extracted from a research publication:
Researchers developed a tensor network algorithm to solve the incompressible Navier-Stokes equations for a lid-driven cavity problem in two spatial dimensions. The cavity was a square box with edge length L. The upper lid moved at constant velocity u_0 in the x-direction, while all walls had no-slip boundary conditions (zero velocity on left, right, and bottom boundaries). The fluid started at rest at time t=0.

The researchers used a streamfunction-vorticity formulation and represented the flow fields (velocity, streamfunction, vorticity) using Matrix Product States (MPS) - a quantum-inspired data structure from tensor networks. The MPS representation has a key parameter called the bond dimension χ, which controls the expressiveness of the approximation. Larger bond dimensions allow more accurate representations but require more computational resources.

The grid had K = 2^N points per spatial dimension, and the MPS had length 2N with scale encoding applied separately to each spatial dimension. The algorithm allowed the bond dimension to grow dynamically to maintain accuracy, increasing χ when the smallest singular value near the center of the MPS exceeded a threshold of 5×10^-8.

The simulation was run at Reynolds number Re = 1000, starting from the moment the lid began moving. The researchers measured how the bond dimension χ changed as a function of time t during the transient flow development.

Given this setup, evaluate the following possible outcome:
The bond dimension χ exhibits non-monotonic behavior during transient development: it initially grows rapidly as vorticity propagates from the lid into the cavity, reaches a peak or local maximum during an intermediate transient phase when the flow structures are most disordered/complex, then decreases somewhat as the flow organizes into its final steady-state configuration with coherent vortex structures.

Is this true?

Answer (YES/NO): NO